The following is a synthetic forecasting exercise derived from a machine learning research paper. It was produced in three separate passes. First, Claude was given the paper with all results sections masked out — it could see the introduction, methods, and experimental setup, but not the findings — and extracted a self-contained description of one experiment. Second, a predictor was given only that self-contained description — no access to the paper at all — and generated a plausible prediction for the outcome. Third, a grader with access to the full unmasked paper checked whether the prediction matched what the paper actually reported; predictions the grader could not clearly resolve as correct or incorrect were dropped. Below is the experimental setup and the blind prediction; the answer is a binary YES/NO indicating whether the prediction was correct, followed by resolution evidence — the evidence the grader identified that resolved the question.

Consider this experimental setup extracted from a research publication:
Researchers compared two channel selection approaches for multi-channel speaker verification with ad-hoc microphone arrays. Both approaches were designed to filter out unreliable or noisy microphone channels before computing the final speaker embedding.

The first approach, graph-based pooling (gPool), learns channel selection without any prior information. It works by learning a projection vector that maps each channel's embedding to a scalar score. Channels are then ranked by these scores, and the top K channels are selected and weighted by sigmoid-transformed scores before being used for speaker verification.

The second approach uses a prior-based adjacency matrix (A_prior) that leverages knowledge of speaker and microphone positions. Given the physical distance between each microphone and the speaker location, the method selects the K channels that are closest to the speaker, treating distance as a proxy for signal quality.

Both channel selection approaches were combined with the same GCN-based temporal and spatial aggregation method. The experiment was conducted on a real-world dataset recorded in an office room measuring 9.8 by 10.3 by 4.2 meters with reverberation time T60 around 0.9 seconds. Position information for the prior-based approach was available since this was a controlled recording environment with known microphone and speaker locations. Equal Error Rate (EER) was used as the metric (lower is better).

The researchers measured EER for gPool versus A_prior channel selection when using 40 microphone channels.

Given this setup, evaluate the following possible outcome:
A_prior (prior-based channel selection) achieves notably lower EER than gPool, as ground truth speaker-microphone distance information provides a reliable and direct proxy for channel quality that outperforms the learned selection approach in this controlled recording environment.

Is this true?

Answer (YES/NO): YES